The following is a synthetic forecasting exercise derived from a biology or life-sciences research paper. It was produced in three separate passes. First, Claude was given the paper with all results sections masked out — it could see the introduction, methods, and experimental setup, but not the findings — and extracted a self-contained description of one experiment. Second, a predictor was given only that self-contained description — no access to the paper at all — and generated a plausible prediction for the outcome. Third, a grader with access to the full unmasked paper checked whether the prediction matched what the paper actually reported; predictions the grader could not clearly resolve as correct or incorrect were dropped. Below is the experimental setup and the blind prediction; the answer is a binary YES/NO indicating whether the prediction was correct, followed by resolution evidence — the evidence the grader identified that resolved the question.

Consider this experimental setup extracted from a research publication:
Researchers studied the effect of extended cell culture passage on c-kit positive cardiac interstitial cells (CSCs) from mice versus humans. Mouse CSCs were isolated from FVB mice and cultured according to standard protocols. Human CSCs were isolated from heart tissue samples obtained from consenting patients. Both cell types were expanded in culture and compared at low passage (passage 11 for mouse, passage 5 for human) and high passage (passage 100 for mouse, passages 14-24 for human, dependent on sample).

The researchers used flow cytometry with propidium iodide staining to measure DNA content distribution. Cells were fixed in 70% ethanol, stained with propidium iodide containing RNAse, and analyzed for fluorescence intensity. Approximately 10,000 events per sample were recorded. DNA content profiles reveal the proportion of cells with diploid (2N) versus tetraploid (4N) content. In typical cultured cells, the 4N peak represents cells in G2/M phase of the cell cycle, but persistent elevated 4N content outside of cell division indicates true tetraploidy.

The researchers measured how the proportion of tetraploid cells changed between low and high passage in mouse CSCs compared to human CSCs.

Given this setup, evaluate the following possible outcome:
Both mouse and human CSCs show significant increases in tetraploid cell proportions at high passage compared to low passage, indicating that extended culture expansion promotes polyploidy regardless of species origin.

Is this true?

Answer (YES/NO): NO